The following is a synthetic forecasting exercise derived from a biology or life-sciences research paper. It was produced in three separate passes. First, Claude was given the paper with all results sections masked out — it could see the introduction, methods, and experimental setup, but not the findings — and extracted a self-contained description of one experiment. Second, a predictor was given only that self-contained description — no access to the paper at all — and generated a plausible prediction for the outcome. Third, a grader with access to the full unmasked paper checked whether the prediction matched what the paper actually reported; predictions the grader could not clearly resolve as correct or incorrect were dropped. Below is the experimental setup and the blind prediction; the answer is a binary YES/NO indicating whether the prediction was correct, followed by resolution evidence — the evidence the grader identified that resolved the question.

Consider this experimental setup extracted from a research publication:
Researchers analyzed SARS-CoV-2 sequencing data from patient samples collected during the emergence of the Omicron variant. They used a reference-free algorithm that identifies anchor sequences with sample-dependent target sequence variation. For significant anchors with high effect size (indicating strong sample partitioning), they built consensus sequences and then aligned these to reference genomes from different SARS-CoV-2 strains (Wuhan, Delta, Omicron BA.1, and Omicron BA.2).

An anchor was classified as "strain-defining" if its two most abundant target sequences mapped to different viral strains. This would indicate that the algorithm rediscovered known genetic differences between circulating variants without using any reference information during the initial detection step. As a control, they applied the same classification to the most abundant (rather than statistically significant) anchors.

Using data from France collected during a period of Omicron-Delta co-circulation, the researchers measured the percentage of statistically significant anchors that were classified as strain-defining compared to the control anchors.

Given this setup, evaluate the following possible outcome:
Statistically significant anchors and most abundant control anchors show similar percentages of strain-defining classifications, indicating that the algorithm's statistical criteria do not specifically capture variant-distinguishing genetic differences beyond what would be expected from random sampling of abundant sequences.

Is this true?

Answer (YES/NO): NO